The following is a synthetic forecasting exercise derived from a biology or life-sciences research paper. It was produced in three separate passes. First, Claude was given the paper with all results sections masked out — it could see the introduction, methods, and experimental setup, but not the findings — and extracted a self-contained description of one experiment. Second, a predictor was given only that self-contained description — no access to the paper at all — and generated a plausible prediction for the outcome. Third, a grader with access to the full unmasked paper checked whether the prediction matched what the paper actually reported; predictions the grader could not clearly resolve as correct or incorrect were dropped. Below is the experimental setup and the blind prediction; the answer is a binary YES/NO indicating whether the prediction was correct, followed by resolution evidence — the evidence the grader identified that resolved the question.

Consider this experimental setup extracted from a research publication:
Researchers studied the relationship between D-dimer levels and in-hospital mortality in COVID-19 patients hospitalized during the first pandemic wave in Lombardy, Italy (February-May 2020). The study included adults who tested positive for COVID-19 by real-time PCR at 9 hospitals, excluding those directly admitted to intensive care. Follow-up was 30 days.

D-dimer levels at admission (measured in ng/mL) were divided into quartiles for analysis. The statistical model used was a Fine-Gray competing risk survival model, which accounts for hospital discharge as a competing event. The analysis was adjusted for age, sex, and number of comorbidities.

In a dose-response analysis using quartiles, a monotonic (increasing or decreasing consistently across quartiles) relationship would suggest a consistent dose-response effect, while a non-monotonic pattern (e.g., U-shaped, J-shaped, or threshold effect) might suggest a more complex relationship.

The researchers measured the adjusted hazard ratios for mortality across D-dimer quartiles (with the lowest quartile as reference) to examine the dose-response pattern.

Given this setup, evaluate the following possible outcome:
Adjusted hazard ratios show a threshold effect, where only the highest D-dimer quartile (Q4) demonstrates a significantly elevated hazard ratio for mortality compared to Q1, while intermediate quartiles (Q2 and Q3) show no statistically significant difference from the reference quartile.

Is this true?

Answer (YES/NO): NO